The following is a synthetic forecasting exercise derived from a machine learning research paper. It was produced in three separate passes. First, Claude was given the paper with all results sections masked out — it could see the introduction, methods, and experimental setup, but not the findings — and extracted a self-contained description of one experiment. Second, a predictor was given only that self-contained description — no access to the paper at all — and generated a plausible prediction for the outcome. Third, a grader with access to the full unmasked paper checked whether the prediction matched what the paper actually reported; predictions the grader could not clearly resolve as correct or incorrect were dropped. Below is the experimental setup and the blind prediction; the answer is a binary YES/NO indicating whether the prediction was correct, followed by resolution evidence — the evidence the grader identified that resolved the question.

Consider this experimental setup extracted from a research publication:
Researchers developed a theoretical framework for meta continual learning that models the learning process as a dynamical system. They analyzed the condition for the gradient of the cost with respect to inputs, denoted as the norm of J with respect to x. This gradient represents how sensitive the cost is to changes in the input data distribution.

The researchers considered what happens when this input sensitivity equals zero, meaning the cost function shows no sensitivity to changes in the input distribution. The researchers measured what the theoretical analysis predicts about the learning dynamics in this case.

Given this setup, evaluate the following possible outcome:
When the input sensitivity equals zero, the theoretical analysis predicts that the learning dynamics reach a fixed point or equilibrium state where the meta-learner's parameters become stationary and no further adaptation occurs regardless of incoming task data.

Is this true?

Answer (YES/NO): NO